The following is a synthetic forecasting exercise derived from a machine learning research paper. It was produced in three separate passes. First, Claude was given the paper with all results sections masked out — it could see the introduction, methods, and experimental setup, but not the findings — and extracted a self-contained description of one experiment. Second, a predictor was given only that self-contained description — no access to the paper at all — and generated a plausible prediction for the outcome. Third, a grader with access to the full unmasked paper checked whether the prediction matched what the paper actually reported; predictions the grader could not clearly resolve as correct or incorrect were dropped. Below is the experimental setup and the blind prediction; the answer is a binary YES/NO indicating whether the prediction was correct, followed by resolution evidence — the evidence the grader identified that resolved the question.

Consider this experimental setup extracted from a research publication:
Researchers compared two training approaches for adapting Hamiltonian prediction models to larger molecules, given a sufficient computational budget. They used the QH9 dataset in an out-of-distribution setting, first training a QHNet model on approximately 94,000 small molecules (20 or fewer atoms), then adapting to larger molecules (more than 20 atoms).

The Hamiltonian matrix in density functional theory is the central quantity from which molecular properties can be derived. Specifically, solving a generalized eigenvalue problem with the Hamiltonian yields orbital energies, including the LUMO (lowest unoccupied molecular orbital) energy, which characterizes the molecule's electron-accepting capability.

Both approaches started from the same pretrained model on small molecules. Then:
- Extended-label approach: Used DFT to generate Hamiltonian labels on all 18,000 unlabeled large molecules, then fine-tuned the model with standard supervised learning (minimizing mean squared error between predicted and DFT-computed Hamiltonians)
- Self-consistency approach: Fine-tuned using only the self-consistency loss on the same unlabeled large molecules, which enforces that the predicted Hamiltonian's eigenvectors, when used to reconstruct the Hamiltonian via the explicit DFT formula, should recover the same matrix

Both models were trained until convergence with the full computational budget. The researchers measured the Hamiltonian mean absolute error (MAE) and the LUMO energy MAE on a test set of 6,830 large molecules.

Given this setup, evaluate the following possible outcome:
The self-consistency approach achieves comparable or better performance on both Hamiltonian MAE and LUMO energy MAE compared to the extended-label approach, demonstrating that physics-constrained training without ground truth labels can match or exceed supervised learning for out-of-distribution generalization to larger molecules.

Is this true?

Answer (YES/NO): NO